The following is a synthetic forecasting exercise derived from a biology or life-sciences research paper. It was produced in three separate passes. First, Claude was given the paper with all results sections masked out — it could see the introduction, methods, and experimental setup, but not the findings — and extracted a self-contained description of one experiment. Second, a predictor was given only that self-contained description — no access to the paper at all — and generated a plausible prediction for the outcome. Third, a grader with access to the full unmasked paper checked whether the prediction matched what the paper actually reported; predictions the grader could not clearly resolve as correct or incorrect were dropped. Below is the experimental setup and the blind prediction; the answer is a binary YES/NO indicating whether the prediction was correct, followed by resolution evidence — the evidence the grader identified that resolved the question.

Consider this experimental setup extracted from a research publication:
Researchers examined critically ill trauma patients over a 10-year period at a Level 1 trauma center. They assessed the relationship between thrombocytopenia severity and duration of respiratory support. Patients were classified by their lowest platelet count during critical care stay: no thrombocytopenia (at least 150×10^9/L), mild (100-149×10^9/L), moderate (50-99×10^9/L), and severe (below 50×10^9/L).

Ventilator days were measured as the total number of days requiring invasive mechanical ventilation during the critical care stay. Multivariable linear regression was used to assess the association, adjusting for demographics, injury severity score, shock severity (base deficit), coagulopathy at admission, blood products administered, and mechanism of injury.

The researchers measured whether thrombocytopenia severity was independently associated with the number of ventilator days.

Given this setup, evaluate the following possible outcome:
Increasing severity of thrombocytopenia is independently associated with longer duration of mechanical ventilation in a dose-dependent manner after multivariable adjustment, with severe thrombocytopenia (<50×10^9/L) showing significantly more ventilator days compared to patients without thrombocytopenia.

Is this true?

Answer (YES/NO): NO